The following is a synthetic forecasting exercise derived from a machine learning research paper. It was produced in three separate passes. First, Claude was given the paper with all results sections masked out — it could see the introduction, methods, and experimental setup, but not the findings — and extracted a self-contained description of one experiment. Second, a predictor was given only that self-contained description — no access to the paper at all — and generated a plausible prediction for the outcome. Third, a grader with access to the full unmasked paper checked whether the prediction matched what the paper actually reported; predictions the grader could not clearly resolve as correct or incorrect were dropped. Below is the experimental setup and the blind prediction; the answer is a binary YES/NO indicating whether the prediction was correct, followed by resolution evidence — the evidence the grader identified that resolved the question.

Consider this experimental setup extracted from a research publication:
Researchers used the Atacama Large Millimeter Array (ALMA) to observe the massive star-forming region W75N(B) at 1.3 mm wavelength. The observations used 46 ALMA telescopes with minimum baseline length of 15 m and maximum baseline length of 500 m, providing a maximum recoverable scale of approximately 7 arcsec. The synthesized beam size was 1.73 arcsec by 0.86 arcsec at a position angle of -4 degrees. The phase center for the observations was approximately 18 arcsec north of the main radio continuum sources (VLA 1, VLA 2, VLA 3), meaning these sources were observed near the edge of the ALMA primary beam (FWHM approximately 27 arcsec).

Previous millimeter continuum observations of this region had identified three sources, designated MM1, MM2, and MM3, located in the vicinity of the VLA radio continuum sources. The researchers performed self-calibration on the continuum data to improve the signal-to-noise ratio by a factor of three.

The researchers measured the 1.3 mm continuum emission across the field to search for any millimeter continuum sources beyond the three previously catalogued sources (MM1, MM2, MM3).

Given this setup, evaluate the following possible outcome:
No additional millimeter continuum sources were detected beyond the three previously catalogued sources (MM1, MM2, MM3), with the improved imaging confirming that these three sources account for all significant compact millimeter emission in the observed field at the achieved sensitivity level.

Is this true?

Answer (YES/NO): NO